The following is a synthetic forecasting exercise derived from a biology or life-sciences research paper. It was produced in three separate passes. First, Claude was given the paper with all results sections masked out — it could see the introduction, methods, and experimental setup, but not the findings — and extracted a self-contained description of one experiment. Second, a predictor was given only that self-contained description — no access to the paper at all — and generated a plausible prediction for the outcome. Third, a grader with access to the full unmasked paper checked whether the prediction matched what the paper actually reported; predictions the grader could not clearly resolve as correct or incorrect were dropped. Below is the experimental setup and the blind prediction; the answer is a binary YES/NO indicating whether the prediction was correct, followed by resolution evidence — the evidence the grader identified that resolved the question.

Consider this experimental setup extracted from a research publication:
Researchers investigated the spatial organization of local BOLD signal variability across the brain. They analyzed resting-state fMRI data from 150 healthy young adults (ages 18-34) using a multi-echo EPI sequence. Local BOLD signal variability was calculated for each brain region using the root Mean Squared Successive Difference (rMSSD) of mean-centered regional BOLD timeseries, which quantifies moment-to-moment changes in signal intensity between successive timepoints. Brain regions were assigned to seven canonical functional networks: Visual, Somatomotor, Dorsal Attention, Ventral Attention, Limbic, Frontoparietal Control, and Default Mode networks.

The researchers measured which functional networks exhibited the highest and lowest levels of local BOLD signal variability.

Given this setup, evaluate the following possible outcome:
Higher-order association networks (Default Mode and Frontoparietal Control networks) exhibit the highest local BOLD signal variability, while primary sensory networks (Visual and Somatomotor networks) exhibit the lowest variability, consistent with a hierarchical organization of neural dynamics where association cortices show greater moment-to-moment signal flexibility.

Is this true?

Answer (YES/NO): NO